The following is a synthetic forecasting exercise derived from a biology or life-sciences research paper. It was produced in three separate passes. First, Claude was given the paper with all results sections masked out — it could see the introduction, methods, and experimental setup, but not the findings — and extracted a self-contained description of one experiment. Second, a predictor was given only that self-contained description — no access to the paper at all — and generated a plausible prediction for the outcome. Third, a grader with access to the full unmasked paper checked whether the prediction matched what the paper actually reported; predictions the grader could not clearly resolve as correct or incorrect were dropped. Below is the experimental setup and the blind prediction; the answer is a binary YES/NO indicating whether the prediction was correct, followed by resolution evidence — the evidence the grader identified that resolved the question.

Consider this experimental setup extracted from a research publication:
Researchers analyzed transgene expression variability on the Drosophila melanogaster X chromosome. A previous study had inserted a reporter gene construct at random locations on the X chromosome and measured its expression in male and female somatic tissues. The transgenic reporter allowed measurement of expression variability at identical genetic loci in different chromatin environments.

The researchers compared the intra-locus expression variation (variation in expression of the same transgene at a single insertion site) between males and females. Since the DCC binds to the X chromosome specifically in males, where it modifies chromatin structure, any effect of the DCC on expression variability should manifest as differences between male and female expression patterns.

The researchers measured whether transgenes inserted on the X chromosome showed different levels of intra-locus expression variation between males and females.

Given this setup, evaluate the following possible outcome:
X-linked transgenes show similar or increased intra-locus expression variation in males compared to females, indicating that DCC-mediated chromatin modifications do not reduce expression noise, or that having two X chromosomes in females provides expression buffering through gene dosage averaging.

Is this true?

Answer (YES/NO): NO